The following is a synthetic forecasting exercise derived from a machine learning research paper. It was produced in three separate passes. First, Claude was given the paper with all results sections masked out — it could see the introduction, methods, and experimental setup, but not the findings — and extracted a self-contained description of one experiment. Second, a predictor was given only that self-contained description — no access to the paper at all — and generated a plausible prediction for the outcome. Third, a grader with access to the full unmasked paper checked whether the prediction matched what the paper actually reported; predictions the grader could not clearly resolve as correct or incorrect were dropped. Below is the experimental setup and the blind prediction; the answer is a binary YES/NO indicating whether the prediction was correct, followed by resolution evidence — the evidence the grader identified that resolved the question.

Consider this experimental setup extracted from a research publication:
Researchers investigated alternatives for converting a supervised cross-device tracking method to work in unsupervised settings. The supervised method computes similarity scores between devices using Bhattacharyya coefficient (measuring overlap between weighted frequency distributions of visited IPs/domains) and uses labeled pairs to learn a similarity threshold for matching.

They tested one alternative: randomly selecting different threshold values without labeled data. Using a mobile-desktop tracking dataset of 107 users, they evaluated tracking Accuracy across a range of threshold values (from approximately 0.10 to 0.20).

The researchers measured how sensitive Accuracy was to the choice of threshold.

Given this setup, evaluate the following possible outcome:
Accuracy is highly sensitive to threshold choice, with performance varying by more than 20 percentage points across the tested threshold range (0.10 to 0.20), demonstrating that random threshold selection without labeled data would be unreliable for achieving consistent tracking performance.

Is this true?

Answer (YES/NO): YES